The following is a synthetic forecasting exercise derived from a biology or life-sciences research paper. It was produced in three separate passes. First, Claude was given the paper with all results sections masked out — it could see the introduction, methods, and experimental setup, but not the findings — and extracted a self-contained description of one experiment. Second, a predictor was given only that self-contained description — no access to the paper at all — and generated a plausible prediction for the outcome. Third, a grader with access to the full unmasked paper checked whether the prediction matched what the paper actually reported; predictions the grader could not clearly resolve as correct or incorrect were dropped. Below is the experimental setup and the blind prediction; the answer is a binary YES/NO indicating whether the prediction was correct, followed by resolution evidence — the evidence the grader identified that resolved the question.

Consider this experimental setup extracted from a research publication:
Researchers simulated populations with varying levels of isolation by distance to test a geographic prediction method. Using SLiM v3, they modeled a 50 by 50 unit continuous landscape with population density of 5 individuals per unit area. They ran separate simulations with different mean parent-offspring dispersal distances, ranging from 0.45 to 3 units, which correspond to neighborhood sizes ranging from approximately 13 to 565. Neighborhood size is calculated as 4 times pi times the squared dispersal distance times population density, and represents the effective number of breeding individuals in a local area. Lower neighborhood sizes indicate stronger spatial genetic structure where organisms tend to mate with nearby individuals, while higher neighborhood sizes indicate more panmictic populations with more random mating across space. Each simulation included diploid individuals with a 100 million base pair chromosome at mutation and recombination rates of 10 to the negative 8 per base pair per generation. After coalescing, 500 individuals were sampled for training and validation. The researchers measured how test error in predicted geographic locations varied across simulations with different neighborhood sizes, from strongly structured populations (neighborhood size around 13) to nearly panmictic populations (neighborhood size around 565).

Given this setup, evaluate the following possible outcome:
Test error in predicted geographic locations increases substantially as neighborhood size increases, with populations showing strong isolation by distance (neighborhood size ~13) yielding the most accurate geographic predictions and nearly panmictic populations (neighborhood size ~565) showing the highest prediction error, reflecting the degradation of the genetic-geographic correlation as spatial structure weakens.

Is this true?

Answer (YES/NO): NO